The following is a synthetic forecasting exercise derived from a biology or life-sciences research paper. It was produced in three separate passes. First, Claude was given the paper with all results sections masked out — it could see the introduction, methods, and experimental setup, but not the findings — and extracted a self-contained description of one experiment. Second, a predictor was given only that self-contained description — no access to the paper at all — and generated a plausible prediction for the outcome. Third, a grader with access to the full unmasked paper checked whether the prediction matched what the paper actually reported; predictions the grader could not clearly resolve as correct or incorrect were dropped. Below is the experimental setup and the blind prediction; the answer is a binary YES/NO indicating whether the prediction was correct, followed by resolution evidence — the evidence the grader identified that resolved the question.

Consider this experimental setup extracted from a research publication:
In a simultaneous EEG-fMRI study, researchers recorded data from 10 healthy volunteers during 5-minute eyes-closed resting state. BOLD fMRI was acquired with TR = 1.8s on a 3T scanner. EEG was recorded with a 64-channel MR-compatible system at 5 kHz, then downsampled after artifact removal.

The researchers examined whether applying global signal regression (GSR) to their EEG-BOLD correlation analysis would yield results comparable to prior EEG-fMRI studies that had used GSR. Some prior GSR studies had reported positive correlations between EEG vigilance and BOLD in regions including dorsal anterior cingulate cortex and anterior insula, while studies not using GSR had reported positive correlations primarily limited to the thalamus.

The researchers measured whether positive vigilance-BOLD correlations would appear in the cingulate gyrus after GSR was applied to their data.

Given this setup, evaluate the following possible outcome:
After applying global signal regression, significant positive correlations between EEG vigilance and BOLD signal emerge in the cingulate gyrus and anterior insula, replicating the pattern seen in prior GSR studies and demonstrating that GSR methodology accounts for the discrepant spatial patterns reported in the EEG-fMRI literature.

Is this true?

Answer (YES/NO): NO